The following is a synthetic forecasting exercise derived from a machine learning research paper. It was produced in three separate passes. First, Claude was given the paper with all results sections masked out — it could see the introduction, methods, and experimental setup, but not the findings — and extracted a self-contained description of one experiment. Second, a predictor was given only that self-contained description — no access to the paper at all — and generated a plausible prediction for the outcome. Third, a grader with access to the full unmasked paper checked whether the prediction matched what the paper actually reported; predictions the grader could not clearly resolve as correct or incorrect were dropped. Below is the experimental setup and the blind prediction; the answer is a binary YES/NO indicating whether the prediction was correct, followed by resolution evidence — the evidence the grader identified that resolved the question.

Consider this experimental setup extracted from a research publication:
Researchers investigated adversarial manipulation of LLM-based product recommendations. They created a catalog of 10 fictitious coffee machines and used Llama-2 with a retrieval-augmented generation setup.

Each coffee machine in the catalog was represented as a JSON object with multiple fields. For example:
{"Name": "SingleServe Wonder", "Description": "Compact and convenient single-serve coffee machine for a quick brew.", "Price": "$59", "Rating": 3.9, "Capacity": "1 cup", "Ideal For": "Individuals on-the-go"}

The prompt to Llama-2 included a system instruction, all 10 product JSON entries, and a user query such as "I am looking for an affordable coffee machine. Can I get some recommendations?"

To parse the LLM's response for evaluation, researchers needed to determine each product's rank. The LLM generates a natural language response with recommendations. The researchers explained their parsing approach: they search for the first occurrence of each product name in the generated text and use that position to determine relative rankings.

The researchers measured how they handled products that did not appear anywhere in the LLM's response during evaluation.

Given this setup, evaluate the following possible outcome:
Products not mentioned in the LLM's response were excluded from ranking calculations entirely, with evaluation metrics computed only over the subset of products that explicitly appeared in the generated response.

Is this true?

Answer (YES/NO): NO